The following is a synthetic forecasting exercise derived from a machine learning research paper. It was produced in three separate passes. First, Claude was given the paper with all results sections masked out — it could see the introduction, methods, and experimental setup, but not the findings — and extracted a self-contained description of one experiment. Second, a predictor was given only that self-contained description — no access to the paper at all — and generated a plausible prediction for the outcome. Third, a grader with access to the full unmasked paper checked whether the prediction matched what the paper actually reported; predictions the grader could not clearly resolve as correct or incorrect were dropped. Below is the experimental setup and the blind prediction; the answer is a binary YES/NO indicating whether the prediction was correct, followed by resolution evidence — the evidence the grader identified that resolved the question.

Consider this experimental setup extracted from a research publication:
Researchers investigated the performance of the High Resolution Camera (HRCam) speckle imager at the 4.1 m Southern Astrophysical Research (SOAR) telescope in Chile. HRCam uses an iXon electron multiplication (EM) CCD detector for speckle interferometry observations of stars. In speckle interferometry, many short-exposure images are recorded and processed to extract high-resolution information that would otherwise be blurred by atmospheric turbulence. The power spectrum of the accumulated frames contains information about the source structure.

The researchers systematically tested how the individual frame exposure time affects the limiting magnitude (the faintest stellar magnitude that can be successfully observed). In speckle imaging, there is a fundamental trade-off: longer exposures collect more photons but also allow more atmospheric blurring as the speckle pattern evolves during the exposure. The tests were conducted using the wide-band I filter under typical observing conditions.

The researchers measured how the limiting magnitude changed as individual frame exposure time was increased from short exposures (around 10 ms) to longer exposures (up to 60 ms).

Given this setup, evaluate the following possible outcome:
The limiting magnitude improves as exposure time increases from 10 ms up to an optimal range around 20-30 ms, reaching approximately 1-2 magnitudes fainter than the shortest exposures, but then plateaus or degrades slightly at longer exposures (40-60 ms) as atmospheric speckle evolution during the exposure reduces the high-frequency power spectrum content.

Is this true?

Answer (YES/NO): NO